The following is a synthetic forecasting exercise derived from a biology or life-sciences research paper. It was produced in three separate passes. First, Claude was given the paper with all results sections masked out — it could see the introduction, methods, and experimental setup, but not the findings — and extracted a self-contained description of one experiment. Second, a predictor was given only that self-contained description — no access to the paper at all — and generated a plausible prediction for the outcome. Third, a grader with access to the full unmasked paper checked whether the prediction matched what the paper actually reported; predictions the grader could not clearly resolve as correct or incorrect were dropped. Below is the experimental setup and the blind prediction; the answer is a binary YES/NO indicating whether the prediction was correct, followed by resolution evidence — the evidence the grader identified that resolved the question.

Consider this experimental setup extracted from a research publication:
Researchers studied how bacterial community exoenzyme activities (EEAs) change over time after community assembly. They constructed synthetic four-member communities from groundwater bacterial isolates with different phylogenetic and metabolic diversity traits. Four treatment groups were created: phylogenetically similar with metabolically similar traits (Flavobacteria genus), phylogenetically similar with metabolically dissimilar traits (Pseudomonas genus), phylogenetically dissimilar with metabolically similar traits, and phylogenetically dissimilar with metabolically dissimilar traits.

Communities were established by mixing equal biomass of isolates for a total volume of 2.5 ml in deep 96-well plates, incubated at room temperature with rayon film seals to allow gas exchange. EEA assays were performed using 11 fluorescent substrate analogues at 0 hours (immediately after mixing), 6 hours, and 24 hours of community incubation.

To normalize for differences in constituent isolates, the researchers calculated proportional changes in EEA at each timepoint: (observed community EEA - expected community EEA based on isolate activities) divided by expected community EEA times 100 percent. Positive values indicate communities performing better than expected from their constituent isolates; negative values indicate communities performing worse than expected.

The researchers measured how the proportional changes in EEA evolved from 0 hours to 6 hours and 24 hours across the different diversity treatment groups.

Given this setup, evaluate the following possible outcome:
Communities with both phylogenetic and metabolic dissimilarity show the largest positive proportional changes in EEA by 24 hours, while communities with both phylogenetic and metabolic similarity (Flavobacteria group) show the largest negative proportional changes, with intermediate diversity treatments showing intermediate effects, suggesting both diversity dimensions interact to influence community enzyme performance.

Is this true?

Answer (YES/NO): NO